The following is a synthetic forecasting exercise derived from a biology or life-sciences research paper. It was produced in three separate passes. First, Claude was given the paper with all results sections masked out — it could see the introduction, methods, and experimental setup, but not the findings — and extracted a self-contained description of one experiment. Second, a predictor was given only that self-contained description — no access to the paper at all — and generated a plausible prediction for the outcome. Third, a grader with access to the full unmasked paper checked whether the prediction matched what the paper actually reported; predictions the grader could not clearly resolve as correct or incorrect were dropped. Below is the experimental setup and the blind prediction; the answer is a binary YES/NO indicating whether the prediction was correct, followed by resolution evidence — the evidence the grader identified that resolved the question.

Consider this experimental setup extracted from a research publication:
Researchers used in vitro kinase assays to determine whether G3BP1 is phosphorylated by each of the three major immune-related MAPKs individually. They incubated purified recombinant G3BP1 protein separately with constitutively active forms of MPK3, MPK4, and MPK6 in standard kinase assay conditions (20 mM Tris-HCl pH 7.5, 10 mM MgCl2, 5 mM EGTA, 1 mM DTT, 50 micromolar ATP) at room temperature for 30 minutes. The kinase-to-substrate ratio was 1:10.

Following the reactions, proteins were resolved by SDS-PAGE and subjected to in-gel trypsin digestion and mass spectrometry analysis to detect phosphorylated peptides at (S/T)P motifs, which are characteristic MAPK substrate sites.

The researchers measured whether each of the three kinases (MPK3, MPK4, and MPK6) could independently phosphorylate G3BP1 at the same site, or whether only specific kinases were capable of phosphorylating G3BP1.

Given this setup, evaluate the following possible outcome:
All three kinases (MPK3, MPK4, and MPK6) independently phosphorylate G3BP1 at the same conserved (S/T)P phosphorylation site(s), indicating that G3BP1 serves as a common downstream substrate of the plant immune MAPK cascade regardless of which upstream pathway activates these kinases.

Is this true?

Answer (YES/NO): YES